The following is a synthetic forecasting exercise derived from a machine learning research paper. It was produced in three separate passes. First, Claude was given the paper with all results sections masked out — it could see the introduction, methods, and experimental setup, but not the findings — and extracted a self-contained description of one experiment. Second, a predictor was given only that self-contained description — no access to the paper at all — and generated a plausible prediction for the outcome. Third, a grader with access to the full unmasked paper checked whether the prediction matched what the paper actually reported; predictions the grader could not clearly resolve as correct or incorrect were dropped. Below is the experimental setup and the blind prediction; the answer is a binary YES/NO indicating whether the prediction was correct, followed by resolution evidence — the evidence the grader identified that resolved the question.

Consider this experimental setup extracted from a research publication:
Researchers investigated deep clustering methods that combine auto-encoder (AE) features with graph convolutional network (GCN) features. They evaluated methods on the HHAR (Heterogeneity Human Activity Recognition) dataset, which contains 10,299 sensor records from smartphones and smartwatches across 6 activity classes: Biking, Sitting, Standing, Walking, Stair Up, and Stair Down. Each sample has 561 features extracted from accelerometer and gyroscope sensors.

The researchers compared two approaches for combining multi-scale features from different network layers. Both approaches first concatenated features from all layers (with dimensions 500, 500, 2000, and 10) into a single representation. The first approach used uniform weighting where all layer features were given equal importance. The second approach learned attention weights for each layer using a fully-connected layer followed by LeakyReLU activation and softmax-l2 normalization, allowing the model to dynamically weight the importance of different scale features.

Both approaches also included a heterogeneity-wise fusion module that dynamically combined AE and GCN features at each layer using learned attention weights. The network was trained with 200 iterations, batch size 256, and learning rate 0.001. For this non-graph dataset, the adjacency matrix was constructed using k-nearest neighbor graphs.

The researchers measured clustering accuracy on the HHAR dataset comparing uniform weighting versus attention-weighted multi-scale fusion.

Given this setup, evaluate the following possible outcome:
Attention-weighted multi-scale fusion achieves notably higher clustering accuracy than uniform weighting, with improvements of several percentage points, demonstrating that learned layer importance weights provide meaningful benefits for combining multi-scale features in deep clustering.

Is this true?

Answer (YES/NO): YES